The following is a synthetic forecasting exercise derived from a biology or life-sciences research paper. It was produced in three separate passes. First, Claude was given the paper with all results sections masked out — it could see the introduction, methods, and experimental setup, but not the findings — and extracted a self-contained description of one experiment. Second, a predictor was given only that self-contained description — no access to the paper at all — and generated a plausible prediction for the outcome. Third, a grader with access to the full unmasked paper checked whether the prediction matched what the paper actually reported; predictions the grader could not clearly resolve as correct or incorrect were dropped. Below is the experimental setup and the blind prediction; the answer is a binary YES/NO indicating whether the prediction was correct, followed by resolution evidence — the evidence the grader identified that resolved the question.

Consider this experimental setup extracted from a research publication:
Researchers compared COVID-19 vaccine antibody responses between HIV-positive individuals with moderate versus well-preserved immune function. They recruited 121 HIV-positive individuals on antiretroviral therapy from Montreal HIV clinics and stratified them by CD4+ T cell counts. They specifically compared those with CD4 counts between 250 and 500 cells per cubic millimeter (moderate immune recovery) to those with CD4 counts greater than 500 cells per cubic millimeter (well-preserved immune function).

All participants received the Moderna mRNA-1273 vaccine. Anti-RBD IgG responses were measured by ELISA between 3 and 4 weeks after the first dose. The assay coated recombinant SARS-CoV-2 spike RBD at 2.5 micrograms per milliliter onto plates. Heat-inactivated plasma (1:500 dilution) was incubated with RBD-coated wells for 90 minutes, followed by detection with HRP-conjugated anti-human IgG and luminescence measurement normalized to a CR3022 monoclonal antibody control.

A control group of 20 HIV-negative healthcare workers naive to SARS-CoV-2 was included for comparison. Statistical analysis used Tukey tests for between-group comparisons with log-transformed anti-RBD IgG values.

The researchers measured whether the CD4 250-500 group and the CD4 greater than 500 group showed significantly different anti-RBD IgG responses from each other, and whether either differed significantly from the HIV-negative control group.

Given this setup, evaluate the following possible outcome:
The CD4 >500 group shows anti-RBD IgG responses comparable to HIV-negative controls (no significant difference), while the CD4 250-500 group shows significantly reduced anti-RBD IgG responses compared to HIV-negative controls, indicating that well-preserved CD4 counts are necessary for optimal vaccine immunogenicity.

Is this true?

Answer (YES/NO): NO